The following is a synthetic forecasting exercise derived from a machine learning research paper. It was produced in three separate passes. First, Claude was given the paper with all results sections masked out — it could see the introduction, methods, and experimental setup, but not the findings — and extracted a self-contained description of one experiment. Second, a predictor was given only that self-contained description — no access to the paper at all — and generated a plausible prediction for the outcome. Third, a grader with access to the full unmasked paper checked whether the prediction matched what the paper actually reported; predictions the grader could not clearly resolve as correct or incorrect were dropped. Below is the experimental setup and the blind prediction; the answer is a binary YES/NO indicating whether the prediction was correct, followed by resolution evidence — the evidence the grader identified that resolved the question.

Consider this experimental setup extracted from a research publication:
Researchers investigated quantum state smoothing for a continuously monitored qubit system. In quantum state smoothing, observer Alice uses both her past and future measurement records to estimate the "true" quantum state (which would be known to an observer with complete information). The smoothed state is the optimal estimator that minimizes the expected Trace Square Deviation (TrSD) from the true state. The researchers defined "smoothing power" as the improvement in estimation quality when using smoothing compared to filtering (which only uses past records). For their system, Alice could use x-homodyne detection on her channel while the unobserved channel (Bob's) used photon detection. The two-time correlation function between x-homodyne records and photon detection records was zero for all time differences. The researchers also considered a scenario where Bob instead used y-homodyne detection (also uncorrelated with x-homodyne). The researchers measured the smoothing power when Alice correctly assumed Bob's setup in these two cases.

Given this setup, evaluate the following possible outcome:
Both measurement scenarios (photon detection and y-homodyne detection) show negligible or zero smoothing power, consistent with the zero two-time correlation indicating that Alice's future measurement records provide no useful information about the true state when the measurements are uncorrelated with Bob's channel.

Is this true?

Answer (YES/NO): YES